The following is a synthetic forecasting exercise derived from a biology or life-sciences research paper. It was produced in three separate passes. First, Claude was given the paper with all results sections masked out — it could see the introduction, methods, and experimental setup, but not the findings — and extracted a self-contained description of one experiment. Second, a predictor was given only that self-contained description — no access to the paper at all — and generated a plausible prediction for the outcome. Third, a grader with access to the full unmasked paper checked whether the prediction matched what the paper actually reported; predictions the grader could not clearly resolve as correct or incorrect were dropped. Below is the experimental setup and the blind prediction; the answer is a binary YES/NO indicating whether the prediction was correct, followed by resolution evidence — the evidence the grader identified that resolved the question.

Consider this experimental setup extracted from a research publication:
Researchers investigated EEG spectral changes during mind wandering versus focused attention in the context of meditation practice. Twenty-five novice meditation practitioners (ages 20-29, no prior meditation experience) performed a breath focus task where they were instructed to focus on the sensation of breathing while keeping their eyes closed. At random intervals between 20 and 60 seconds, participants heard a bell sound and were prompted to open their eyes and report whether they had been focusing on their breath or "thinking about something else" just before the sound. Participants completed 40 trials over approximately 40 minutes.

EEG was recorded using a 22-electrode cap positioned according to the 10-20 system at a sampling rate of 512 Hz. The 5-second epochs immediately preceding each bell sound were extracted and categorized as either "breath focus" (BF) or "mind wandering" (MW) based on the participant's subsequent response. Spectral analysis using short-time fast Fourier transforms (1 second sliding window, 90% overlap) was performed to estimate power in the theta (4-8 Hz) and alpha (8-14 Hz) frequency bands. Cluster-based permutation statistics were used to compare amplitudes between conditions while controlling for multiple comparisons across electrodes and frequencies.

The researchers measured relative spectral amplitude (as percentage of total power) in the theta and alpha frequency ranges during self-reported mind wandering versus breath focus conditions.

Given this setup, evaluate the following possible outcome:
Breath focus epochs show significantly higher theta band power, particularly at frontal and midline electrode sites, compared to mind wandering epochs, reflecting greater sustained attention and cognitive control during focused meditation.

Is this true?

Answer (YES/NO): NO